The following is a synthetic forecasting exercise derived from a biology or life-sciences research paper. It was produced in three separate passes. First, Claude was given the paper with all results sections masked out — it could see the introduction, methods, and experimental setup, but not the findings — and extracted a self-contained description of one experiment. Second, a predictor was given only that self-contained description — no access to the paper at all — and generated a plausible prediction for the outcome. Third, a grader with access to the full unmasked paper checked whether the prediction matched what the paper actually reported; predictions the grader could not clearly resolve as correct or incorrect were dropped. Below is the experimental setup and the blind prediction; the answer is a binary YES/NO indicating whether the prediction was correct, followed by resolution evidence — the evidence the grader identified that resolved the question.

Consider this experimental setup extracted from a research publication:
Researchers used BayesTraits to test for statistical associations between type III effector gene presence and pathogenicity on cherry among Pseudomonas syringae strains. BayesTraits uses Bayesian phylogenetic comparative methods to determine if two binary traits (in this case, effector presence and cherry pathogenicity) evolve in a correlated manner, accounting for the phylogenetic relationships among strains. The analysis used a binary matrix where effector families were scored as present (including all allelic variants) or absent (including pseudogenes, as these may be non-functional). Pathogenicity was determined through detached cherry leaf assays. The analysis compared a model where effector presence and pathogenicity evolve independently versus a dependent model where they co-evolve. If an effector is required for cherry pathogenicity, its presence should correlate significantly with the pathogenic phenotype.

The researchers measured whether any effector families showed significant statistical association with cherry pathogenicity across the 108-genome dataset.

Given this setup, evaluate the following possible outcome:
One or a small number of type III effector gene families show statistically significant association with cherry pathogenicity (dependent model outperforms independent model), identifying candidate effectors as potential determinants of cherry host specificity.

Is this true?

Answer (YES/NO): YES